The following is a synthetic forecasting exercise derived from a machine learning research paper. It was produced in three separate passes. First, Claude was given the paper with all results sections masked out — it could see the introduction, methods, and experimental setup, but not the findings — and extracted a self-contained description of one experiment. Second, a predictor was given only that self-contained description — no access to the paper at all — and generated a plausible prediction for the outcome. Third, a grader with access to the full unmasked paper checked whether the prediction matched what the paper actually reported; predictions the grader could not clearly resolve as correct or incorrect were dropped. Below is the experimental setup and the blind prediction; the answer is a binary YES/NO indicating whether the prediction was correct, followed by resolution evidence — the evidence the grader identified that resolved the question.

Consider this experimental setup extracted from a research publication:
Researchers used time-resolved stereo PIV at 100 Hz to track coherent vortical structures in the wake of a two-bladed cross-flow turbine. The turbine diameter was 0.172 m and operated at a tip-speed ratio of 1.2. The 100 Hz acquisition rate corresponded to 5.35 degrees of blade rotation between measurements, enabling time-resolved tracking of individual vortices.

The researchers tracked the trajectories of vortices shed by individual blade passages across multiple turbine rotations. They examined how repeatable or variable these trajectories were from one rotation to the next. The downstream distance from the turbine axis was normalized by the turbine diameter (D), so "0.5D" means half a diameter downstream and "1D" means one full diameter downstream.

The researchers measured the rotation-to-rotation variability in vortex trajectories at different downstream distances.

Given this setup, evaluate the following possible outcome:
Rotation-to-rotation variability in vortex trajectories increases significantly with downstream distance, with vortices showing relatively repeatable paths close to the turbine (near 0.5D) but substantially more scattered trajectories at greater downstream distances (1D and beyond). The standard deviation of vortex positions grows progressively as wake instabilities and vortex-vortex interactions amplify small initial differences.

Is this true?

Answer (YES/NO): YES